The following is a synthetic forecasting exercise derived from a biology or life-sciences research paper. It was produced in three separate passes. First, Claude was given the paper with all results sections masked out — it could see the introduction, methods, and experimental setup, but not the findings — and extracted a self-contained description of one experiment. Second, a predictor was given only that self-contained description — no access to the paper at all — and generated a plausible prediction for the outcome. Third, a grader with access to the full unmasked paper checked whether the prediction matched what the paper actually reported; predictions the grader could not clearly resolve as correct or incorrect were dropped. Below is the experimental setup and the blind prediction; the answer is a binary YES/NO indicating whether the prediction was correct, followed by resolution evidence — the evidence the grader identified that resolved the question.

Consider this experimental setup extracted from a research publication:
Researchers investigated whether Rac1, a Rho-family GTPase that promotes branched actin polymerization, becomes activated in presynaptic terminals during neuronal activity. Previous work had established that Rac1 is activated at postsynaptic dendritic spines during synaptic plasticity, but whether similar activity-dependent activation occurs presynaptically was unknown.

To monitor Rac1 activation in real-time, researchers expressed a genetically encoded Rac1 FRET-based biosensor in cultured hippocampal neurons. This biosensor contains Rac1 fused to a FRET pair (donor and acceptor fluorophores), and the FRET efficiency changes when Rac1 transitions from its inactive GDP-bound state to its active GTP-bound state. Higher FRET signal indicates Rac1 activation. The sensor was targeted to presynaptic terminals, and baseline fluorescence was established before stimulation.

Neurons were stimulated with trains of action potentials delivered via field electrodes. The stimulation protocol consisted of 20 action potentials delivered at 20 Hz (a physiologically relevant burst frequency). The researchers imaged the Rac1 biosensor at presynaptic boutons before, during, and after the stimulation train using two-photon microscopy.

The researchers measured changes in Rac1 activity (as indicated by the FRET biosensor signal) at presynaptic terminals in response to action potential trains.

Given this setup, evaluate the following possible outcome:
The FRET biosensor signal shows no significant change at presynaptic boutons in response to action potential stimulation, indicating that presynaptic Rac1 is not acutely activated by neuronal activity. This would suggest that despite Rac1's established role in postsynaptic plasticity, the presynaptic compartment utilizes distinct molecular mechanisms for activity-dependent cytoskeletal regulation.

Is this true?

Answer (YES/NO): NO